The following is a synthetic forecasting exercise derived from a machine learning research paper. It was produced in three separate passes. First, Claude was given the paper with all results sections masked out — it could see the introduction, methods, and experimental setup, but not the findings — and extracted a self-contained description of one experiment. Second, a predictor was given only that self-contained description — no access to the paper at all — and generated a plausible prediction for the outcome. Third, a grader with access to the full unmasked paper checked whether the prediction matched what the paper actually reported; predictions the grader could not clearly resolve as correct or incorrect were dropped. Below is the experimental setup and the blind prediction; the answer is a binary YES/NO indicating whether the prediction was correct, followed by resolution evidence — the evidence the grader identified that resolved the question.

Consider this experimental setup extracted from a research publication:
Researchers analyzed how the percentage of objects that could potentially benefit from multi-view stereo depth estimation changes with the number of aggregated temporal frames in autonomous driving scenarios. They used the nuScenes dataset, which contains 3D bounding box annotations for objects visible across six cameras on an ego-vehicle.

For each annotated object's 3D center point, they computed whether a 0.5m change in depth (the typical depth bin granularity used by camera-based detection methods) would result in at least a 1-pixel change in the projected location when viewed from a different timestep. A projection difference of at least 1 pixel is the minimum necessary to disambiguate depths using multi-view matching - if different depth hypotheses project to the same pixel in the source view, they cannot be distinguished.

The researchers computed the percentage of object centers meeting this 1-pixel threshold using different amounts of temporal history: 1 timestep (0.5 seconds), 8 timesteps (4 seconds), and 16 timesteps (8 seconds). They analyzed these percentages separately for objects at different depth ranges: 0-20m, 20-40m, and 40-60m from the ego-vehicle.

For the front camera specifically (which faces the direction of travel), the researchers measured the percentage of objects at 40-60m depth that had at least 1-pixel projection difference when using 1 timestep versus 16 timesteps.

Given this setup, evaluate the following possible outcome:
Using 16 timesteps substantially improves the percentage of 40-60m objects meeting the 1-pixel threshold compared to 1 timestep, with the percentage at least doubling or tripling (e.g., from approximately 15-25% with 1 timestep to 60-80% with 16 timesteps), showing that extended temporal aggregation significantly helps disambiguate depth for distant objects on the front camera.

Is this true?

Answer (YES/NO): NO